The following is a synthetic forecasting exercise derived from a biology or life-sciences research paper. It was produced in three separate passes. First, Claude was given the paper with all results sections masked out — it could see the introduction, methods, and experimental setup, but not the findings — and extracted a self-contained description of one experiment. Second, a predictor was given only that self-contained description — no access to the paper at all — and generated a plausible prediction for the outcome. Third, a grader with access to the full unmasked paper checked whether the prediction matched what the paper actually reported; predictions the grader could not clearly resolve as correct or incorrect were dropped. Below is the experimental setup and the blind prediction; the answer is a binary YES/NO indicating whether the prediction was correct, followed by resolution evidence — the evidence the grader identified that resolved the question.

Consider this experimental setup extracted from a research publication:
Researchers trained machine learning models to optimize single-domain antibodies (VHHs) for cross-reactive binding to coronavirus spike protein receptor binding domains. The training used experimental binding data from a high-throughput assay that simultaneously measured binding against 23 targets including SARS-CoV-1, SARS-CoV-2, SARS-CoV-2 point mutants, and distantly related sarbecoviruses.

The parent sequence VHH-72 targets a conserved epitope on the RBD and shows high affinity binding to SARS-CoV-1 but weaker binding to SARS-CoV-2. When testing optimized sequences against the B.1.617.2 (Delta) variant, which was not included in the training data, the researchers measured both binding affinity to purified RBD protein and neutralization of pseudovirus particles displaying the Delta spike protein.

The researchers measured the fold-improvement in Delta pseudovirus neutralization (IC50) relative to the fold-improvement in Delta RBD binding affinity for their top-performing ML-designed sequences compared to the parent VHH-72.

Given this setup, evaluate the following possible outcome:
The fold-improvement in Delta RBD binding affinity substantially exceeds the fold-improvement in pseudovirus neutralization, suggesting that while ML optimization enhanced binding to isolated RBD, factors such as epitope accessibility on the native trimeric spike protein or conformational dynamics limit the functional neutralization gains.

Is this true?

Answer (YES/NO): NO